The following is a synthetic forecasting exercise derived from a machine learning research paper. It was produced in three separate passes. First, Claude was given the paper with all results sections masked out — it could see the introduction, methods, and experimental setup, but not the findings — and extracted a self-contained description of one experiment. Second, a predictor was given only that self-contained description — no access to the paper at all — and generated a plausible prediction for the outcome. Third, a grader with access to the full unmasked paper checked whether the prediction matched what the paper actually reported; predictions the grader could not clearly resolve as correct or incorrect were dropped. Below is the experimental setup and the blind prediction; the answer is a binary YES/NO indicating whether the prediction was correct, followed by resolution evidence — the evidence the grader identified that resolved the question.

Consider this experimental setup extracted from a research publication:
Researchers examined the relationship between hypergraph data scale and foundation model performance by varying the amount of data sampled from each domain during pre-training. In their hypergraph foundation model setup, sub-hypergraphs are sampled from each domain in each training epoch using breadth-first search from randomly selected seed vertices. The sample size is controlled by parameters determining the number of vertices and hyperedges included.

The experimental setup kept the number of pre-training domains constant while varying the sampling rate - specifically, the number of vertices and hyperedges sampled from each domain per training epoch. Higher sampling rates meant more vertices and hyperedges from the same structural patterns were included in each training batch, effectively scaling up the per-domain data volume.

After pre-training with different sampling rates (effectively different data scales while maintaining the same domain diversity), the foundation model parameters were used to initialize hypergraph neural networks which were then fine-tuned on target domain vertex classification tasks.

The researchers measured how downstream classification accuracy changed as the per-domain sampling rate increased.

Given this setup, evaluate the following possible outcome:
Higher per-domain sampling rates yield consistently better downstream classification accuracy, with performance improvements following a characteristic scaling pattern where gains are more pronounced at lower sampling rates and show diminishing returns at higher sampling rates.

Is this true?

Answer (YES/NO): NO